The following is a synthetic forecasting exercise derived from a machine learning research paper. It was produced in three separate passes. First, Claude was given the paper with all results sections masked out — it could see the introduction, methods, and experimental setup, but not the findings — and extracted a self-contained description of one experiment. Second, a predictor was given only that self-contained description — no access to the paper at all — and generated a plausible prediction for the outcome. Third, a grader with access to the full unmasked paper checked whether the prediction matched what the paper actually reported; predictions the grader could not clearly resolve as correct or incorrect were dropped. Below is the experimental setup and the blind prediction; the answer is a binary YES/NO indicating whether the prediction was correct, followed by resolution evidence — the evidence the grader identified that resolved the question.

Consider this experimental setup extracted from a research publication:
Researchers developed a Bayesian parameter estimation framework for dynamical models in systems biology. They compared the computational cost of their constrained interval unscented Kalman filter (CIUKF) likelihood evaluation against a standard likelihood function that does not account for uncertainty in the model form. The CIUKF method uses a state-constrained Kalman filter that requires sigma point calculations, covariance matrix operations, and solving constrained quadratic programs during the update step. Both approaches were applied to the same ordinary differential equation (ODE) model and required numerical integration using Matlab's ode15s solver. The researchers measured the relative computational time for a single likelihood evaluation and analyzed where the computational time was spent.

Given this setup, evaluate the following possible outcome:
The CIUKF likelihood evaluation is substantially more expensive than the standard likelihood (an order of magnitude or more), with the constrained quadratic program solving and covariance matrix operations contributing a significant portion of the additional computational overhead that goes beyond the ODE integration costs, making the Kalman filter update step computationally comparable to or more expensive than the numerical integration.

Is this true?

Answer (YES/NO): NO